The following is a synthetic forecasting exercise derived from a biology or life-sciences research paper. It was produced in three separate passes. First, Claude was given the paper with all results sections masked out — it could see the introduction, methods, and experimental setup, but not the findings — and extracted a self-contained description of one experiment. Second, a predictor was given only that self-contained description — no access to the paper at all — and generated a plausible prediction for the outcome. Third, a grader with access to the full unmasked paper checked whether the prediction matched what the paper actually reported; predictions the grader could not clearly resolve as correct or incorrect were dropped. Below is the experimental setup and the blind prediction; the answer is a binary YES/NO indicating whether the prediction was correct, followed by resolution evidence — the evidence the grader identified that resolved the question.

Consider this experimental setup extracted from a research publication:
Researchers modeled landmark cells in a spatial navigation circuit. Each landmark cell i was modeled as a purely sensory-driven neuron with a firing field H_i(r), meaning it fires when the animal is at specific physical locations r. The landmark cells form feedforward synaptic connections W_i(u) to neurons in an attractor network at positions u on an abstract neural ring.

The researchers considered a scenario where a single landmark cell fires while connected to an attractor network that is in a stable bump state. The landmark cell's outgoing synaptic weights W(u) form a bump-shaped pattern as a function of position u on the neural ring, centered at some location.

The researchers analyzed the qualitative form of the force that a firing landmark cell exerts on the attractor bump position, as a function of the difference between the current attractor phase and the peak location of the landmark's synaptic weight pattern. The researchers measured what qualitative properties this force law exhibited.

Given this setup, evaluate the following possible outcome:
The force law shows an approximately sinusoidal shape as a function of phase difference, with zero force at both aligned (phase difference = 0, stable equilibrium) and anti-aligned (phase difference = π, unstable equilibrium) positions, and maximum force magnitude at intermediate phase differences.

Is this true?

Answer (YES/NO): YES